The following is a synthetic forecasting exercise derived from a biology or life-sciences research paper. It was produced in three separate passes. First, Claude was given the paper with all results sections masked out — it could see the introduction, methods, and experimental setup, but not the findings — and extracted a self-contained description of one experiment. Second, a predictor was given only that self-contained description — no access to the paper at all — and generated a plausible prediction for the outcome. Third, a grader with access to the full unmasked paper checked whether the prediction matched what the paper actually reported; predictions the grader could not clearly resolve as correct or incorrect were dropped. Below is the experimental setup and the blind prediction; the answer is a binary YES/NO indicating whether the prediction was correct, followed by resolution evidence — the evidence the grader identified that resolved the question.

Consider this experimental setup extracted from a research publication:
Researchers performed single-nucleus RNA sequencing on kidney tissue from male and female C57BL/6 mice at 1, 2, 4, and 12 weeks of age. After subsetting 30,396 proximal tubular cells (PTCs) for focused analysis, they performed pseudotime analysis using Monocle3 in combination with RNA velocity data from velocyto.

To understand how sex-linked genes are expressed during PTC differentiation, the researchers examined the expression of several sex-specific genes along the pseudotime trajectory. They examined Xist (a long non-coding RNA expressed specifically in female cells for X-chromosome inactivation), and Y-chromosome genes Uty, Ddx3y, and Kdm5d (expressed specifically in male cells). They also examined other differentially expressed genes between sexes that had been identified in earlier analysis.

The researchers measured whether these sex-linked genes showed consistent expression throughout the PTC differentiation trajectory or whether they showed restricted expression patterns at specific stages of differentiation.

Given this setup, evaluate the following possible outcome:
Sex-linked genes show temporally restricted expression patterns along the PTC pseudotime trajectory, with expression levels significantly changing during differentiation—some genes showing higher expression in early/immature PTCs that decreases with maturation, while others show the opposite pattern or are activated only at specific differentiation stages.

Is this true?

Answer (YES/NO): NO